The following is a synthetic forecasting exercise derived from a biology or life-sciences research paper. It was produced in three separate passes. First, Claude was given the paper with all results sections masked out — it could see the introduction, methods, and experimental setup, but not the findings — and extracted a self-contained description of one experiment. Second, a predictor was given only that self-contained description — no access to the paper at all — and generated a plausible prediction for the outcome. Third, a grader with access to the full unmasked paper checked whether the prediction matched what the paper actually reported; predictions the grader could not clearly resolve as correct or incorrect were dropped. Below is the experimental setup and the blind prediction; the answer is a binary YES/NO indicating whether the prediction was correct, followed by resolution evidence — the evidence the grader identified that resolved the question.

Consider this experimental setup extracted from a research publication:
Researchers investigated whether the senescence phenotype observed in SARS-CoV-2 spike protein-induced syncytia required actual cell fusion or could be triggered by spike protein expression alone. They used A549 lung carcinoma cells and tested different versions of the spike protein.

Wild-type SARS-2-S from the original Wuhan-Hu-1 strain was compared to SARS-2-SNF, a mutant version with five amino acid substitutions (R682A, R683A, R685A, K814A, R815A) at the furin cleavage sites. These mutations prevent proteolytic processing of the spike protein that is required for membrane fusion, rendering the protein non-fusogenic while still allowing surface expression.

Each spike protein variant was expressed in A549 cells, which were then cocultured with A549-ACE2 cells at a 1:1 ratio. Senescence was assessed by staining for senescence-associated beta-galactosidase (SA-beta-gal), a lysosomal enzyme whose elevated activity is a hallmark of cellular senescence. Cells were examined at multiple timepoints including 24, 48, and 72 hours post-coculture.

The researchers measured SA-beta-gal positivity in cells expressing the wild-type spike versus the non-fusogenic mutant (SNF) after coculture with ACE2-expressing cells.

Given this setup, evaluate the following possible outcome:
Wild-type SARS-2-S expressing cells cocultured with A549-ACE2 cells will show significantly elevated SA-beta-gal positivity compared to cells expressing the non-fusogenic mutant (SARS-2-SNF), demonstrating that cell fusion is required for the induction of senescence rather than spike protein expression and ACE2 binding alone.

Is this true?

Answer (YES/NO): YES